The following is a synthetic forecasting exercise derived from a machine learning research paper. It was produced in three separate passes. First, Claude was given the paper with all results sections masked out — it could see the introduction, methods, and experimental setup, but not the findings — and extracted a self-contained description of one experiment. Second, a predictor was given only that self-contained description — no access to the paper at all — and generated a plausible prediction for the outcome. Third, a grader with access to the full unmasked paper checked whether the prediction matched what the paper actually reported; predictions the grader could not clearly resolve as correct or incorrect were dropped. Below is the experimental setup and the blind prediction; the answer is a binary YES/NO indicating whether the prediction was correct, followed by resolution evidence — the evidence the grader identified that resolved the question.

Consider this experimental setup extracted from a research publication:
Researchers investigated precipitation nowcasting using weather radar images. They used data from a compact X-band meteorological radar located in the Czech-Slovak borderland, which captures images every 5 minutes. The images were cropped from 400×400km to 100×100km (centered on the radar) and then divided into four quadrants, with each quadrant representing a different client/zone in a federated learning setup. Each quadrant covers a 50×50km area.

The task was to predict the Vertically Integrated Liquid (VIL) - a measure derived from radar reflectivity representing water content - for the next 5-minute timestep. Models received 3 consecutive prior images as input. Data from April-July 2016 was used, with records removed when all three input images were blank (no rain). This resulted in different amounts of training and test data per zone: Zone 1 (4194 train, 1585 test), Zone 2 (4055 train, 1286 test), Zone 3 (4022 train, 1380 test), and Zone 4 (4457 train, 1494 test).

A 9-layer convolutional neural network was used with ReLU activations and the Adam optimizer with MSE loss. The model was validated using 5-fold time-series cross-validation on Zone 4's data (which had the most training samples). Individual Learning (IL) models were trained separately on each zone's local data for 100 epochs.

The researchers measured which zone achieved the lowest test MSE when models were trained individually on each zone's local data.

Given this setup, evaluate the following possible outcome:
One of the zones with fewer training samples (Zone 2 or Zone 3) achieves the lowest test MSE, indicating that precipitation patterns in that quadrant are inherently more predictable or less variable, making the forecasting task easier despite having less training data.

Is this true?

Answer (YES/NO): NO